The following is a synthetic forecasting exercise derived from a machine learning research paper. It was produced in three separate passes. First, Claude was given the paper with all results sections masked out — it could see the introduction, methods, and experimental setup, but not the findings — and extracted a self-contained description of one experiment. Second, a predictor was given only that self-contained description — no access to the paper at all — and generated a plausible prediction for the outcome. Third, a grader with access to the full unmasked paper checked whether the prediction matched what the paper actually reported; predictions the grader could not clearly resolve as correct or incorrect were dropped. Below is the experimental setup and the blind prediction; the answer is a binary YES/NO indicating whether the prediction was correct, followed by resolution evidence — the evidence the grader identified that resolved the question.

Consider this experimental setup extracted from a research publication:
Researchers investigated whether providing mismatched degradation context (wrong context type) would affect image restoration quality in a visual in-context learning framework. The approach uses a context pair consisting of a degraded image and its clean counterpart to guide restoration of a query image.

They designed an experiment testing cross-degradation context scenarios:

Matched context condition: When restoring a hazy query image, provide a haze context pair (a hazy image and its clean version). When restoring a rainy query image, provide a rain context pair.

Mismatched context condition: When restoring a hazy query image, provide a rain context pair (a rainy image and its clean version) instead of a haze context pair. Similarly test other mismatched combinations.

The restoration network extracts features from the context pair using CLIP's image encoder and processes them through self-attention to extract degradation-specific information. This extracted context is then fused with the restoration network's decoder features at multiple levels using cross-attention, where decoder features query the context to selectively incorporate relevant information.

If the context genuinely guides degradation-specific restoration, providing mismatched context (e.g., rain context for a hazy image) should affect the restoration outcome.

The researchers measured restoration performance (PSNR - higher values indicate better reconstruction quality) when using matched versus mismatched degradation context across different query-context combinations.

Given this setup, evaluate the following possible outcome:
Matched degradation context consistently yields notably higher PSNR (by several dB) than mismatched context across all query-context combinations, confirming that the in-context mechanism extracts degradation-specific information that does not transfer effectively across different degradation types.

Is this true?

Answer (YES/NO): NO